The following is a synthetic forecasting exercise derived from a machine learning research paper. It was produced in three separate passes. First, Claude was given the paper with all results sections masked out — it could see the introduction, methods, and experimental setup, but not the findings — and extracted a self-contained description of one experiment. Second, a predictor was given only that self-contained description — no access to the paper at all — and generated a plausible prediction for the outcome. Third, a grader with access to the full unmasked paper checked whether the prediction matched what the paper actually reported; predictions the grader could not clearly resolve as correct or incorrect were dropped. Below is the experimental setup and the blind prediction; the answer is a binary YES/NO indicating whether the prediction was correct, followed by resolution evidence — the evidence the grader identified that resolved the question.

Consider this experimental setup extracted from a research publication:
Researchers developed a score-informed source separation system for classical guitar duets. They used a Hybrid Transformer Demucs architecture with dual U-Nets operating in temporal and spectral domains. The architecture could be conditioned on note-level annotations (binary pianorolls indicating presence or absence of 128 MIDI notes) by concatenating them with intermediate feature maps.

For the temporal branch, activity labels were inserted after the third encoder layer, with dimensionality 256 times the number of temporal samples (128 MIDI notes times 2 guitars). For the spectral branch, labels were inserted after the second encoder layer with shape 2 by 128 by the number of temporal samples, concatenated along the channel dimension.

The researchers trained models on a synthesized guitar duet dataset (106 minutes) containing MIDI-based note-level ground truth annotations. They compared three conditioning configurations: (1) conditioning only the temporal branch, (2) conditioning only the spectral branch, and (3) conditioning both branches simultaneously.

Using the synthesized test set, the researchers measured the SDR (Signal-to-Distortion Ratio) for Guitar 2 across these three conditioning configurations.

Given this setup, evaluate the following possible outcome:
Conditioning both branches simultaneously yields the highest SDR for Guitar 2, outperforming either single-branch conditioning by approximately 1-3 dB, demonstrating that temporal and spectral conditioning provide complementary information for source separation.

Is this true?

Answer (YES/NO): NO